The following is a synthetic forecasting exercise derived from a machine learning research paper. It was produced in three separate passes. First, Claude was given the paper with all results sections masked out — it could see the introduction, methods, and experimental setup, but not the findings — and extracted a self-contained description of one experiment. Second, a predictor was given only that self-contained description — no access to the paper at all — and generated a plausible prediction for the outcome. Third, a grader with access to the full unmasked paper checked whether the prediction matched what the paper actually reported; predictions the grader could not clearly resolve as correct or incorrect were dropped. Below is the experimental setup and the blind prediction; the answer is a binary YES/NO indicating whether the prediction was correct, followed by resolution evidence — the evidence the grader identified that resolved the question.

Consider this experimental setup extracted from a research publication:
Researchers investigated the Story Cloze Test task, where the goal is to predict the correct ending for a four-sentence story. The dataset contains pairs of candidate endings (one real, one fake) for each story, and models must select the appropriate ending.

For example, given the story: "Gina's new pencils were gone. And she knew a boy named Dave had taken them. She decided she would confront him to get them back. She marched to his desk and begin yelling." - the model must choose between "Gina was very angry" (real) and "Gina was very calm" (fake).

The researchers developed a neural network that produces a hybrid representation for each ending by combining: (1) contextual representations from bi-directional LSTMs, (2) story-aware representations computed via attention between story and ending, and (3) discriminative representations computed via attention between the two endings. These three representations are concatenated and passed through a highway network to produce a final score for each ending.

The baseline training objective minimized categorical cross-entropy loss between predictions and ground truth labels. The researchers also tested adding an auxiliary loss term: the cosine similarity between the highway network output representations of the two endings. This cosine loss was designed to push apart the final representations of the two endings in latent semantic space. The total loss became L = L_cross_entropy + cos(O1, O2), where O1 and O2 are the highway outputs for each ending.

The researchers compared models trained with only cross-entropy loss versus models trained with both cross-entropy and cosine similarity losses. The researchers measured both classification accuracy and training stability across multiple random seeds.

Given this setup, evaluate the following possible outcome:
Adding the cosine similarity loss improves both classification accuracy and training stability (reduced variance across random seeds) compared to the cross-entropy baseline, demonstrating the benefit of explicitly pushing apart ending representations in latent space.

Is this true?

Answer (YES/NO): YES